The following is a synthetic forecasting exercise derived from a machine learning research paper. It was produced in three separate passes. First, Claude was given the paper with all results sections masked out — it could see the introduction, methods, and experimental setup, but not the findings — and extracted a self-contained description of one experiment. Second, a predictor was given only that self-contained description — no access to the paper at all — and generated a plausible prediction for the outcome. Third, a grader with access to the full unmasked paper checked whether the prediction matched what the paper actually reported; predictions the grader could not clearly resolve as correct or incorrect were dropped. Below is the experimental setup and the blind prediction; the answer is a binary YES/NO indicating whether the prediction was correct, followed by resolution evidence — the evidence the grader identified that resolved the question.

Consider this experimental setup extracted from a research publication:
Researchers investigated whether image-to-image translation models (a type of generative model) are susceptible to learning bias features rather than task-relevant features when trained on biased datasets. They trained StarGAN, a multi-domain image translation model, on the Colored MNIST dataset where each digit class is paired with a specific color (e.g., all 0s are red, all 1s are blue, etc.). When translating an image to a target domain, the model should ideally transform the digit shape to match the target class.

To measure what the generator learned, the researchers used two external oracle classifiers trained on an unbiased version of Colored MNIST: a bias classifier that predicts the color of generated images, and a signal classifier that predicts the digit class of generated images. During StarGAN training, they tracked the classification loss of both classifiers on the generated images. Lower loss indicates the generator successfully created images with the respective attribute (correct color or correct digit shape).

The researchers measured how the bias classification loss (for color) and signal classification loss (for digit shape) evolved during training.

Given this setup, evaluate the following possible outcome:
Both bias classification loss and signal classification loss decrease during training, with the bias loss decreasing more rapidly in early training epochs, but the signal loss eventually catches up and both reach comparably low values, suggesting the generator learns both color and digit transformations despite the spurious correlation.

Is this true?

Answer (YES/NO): NO